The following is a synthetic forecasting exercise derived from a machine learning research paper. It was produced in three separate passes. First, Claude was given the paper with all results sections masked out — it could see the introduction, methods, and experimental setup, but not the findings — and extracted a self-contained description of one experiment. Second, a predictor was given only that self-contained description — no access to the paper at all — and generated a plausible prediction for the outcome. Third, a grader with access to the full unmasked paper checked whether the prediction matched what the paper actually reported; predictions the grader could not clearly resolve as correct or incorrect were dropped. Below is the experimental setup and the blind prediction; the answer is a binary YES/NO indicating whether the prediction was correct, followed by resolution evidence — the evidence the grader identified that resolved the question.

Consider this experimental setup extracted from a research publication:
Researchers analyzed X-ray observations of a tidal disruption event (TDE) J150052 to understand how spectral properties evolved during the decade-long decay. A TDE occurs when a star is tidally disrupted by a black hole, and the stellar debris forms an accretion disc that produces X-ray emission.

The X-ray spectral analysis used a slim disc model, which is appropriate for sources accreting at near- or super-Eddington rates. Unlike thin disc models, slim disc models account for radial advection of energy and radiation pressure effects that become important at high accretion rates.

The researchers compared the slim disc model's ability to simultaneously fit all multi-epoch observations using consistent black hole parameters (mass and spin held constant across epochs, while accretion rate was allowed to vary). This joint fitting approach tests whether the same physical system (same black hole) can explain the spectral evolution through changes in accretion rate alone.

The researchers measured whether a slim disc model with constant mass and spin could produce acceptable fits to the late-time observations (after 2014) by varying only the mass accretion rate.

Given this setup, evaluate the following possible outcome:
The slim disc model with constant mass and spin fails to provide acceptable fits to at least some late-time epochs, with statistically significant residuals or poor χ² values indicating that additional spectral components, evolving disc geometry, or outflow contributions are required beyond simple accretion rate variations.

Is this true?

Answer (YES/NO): NO